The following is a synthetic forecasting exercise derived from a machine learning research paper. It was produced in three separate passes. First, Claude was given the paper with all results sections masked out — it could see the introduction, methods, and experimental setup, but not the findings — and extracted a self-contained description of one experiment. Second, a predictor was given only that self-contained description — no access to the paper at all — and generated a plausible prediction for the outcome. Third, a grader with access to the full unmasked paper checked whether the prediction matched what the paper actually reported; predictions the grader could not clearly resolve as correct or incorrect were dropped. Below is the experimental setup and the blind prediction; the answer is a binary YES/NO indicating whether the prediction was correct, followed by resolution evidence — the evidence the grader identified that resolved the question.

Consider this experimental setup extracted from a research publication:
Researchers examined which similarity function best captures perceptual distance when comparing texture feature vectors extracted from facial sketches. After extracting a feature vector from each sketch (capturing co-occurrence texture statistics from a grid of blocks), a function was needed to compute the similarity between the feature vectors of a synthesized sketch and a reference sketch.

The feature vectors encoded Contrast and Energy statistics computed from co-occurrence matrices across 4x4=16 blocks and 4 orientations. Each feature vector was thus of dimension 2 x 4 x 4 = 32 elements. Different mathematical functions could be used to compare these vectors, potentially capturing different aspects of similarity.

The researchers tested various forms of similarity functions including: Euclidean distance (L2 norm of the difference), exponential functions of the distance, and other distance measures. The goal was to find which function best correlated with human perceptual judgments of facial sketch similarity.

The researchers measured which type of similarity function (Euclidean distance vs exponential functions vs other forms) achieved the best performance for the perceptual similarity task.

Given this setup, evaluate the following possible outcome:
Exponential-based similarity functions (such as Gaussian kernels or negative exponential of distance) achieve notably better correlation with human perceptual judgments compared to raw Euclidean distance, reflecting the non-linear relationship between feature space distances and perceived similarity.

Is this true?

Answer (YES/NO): NO